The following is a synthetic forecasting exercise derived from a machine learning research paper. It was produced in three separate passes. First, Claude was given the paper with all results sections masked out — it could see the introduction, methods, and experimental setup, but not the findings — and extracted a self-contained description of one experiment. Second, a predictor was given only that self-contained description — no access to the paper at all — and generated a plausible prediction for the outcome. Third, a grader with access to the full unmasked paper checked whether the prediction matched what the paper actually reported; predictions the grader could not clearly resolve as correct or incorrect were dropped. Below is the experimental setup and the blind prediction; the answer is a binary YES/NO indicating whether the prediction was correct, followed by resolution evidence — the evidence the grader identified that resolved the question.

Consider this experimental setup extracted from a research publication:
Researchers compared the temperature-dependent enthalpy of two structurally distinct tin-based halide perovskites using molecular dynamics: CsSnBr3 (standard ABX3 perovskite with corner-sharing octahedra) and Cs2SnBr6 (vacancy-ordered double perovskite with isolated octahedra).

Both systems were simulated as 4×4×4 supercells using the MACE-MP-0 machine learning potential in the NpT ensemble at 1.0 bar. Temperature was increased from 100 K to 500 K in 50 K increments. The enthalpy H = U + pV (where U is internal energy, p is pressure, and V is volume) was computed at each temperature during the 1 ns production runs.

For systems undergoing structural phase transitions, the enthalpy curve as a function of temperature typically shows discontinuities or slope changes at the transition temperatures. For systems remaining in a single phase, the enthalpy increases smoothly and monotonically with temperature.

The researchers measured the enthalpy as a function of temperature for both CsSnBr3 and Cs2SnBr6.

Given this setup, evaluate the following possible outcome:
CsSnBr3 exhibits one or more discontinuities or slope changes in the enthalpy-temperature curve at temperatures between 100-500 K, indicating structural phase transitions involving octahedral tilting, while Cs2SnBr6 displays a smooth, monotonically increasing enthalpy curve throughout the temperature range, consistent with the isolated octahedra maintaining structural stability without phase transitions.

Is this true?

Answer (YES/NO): YES